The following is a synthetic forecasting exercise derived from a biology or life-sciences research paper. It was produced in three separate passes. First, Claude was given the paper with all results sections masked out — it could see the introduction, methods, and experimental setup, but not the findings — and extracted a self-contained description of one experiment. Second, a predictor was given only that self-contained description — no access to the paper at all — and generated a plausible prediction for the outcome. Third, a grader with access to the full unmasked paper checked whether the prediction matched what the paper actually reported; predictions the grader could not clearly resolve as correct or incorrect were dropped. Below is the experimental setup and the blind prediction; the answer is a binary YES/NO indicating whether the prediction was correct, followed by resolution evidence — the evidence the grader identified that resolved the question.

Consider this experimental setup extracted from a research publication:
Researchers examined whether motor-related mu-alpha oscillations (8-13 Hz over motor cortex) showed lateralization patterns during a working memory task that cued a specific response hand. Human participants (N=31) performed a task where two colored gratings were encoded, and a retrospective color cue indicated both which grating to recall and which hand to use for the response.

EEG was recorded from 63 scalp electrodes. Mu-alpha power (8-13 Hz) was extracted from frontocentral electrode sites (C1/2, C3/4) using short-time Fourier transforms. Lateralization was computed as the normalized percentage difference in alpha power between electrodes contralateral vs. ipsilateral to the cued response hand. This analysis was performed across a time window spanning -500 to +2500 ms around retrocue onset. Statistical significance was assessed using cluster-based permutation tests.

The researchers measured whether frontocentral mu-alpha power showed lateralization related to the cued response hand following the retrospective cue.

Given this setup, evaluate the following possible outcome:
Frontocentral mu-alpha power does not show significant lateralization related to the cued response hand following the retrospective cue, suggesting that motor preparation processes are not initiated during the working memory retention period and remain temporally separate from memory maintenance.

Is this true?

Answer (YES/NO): NO